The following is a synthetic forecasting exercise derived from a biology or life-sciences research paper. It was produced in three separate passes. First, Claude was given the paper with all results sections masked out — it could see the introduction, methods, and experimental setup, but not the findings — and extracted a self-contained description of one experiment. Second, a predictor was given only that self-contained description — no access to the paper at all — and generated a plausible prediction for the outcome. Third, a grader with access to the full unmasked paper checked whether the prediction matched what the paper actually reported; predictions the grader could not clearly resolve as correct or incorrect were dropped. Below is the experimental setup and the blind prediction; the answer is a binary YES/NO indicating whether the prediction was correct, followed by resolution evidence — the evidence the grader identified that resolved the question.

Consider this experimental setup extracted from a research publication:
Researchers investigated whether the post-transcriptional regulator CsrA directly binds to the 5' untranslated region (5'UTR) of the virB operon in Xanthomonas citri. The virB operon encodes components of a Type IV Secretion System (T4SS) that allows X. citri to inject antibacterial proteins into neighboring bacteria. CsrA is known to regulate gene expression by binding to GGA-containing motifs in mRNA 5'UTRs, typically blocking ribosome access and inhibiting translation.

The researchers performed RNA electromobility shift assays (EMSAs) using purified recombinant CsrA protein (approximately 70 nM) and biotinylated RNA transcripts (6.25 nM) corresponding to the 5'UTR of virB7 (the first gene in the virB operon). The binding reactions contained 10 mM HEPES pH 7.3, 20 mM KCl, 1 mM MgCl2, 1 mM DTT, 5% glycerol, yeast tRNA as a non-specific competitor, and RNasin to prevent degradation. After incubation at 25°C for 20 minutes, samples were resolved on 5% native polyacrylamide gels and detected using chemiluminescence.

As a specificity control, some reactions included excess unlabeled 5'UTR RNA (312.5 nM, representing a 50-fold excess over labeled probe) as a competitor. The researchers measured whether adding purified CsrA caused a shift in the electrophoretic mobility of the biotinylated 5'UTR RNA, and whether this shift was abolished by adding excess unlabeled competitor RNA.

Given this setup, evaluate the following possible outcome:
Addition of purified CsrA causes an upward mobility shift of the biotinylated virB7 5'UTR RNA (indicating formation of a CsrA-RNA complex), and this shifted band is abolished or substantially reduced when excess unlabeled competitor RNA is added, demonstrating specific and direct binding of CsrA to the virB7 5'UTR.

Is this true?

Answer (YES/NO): YES